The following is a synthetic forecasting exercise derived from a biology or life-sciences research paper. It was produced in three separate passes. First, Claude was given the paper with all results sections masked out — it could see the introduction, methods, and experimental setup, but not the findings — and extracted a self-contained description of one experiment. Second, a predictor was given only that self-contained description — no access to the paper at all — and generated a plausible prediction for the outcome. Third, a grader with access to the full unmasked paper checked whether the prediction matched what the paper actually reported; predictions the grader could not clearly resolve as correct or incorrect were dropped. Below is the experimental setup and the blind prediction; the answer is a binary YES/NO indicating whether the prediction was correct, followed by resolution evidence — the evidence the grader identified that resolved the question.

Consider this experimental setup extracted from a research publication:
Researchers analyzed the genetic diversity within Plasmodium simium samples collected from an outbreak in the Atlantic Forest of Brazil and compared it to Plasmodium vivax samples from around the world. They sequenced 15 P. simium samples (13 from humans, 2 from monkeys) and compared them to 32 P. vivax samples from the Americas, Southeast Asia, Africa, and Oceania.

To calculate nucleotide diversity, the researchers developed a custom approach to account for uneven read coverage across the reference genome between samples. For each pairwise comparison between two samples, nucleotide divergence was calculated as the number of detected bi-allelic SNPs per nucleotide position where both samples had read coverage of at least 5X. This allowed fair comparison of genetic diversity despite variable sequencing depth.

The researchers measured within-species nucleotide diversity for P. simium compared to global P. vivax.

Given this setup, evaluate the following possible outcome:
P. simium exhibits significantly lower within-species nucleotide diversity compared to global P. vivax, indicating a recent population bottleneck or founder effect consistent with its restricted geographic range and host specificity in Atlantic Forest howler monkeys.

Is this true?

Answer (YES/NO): YES